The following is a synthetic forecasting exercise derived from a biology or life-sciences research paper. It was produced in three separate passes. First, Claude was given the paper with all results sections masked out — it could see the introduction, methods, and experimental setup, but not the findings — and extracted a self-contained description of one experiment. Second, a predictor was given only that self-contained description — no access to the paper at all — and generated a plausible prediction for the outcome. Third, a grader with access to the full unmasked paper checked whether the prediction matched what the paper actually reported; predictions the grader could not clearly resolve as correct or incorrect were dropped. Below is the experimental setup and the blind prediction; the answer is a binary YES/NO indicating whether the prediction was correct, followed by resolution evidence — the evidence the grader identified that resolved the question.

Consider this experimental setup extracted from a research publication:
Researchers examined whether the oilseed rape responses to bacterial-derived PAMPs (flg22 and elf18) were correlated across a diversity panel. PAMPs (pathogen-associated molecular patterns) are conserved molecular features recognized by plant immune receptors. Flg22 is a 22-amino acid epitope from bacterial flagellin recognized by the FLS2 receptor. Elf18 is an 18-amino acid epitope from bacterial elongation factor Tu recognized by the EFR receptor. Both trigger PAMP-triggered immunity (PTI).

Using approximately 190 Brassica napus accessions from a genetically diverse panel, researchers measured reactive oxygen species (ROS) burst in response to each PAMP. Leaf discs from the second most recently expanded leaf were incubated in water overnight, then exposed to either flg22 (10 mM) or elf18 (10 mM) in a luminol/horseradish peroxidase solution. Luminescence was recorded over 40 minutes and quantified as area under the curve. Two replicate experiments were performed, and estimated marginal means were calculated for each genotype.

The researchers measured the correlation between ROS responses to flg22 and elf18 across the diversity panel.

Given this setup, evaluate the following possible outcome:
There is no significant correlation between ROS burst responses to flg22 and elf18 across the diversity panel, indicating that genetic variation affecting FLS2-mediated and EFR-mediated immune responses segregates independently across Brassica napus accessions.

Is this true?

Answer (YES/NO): NO